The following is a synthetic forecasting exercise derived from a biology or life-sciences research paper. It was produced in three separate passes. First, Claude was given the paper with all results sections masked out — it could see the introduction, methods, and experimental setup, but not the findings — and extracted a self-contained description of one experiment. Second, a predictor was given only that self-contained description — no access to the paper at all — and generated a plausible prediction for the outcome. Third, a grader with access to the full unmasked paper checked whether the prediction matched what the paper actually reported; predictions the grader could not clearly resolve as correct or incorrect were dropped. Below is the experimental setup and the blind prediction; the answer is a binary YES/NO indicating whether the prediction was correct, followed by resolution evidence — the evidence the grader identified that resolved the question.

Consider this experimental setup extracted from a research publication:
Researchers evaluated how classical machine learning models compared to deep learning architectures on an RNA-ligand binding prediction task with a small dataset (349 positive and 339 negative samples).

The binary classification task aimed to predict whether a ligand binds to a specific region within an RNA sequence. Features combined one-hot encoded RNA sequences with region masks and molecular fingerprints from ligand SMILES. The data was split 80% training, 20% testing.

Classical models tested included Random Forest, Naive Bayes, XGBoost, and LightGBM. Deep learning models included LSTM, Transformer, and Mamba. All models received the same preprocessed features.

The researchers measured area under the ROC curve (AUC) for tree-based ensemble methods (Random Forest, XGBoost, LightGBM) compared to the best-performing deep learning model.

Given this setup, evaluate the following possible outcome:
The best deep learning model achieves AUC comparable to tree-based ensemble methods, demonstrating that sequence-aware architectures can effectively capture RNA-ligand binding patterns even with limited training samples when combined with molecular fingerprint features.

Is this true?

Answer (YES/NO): NO